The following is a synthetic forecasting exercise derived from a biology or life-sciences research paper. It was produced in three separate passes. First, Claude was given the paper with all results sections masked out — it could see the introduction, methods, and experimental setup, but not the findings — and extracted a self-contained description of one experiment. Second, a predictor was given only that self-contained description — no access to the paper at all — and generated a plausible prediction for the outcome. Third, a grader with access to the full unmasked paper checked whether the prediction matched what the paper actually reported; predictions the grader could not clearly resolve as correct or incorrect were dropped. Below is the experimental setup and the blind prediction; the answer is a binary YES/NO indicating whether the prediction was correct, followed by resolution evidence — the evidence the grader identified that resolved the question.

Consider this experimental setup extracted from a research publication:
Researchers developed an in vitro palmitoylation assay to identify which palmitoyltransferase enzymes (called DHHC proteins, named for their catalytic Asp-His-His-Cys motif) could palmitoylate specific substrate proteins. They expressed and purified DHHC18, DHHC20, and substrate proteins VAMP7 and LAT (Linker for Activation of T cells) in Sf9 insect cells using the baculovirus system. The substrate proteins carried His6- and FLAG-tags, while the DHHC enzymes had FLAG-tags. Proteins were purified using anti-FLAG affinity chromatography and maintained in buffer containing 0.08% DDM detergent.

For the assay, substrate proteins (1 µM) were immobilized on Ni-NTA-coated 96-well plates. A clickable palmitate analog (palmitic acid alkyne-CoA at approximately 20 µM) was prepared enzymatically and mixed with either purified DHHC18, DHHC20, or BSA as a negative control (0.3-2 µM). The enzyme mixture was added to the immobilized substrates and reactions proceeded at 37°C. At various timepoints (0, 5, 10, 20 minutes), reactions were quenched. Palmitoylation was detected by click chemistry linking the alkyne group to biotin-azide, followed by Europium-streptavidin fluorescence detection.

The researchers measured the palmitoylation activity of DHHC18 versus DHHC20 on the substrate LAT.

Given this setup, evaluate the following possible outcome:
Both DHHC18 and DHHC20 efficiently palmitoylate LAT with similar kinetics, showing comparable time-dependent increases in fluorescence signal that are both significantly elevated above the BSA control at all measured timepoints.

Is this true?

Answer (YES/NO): NO